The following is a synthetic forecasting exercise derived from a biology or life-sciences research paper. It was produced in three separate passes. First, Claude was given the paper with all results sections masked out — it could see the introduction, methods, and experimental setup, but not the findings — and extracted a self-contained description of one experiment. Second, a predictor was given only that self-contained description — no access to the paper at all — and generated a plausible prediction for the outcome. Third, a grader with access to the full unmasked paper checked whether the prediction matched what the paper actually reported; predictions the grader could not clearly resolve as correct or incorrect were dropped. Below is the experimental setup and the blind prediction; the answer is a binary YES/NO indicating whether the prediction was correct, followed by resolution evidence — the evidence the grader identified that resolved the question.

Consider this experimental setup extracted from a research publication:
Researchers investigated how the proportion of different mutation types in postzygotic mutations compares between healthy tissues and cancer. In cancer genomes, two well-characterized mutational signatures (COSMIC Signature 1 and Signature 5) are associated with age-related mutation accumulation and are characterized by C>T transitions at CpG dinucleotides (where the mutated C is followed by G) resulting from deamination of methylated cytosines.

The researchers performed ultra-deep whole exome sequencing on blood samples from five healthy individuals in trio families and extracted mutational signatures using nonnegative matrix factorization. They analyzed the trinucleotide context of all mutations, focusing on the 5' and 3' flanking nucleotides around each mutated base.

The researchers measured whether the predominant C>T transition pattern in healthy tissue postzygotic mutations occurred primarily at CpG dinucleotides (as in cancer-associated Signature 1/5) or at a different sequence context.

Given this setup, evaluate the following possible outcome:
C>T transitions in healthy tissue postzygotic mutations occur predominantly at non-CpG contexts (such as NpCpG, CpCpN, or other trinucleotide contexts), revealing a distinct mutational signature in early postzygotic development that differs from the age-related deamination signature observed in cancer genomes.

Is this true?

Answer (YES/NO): NO